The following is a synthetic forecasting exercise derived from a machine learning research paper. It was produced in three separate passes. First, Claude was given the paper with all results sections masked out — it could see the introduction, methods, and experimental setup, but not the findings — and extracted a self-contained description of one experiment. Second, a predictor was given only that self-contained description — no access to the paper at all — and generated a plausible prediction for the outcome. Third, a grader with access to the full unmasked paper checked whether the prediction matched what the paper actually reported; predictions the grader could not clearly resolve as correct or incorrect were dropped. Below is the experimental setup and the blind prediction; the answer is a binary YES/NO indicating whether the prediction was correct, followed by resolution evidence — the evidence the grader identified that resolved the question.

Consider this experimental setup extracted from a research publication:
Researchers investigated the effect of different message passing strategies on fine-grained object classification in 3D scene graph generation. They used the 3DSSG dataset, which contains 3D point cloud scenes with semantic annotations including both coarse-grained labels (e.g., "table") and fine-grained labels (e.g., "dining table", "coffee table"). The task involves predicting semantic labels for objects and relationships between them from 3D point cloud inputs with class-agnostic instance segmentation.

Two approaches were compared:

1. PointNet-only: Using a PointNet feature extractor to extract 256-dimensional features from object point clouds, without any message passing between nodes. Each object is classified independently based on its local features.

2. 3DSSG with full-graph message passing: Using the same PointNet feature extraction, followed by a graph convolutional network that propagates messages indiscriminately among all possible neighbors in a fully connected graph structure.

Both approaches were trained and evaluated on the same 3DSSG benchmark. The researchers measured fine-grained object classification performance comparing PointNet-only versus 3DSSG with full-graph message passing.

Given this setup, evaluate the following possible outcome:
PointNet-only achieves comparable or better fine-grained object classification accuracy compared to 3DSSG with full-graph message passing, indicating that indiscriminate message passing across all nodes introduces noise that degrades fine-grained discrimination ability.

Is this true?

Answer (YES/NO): YES